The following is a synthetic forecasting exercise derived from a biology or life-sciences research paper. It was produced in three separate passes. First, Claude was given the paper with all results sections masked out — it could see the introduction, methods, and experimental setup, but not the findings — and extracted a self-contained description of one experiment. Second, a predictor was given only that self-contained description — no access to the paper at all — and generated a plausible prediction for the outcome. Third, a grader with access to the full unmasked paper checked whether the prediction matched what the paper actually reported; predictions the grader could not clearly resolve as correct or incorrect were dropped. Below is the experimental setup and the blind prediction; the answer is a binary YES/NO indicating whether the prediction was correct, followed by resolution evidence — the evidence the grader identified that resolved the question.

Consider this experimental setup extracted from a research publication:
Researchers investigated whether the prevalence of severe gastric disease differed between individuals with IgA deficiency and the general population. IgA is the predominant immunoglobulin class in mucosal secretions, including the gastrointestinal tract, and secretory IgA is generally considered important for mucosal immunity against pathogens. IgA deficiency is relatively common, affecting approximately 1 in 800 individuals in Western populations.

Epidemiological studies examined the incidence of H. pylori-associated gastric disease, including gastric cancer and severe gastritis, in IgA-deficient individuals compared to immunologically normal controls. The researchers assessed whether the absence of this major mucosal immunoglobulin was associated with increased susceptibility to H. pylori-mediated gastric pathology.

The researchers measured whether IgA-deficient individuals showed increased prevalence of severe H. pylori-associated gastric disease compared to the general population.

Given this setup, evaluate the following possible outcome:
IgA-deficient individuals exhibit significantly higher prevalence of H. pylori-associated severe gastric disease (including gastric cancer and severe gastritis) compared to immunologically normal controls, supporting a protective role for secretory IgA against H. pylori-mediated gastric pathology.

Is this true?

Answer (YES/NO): NO